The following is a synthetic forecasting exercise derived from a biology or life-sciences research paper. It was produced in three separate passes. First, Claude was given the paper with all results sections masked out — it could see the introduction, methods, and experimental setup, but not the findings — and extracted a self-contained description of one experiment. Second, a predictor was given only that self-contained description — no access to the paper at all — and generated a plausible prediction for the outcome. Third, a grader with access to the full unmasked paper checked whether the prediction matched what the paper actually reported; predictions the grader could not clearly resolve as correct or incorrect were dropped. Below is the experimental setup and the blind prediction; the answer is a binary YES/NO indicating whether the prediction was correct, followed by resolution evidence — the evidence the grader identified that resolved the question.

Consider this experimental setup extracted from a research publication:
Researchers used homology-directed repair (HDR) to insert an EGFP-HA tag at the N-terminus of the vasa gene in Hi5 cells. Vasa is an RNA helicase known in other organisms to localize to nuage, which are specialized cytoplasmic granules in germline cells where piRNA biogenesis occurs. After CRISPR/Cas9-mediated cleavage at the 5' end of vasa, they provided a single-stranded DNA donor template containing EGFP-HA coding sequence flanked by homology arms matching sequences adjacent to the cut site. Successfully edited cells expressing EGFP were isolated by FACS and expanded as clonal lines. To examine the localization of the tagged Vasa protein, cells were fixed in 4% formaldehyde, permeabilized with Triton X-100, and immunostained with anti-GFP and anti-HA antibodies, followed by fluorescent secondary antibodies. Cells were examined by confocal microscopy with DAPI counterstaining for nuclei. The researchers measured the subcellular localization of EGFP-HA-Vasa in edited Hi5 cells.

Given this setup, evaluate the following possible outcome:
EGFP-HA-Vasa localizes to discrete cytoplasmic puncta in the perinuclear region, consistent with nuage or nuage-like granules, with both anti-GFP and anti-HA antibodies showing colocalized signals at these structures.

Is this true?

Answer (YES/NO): YES